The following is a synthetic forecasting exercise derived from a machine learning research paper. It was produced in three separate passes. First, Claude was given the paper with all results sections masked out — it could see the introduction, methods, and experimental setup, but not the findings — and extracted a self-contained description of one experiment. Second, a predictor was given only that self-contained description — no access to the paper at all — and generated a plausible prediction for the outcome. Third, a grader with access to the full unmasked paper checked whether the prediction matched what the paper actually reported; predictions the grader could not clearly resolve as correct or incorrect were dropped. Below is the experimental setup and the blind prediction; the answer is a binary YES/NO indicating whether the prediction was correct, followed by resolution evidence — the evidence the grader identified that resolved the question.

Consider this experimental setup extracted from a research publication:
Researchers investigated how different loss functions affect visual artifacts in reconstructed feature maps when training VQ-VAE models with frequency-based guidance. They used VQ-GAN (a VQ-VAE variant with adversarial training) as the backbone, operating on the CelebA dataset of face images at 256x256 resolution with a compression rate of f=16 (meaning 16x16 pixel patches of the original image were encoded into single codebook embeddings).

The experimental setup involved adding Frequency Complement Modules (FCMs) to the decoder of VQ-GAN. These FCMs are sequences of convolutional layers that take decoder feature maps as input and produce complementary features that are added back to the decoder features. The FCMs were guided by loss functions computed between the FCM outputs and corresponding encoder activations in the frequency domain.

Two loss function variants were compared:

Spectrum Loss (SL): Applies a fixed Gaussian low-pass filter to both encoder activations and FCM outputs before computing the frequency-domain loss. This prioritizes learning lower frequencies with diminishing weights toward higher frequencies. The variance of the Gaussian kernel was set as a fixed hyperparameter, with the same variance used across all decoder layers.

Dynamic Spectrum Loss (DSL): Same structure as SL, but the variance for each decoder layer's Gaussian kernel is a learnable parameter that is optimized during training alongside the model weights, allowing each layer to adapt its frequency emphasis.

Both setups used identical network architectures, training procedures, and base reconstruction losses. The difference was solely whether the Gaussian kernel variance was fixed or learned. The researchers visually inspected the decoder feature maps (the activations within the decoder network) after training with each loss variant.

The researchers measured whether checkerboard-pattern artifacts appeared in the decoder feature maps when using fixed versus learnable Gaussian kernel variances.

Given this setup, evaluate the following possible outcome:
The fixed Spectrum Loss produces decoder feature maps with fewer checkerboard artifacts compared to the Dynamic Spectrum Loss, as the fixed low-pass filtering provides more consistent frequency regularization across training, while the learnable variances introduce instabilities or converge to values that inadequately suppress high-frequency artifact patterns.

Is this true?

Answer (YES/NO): NO